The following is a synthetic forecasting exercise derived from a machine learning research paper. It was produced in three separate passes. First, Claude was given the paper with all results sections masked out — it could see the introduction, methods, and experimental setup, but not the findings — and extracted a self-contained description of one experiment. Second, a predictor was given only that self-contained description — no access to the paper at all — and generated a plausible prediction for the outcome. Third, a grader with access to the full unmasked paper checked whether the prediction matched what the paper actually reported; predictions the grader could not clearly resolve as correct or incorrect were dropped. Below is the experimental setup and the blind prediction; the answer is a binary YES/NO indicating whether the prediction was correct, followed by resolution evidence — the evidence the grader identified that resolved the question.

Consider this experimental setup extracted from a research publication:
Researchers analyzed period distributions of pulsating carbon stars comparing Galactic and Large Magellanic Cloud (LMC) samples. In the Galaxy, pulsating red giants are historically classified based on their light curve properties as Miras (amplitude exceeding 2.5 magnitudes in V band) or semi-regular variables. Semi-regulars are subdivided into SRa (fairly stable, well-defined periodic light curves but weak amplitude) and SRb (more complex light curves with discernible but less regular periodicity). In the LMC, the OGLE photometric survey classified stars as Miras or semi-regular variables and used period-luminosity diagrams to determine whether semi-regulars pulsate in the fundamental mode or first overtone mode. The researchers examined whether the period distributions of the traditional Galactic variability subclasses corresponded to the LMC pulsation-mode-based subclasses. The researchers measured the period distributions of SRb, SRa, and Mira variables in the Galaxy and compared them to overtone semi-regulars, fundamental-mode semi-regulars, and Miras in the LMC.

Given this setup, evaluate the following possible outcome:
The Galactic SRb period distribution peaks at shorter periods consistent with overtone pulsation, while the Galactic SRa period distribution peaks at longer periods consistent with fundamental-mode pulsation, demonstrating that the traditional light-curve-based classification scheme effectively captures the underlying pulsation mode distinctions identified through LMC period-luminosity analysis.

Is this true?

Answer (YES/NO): YES